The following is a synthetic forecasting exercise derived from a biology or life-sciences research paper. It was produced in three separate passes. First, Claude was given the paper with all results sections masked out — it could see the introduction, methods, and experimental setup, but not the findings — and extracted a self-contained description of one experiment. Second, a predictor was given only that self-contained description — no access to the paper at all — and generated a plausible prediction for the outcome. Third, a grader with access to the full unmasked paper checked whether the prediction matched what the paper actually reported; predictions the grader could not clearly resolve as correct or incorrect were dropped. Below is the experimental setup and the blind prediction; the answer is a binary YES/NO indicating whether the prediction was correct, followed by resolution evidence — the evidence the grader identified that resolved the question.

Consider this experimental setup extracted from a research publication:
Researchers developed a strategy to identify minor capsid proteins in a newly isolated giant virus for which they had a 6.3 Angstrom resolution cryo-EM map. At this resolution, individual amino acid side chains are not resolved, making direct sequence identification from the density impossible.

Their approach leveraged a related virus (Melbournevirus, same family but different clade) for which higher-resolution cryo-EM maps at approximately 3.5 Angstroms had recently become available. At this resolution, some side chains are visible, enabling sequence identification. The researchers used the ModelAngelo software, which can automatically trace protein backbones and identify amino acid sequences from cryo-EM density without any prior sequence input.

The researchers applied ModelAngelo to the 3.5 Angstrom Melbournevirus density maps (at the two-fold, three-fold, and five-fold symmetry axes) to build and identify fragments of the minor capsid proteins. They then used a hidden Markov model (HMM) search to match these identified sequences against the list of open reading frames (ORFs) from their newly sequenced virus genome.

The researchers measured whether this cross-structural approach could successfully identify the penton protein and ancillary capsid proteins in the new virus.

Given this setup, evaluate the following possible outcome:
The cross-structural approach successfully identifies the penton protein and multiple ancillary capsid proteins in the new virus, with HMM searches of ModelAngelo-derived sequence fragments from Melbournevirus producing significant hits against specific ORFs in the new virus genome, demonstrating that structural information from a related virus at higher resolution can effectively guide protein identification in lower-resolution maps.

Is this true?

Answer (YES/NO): YES